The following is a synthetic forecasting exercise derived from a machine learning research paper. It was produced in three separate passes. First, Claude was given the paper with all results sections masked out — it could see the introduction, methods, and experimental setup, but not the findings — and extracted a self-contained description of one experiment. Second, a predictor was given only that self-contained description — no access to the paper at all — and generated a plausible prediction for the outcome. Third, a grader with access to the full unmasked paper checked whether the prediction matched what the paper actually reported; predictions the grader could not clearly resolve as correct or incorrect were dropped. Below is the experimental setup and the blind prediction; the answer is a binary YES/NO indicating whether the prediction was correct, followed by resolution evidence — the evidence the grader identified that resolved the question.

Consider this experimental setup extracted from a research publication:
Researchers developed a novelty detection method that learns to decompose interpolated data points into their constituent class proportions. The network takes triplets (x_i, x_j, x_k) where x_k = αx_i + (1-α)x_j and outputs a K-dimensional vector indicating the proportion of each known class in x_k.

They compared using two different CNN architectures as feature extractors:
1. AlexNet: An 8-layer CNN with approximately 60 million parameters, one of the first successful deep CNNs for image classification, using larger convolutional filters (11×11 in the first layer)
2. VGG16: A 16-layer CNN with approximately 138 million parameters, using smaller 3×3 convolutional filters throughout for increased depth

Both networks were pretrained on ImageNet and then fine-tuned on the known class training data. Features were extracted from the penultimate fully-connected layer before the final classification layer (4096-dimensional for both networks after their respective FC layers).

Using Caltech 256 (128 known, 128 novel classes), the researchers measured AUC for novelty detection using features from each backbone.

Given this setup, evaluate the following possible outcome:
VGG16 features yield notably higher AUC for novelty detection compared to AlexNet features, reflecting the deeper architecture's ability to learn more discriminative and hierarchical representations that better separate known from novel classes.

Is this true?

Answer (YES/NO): YES